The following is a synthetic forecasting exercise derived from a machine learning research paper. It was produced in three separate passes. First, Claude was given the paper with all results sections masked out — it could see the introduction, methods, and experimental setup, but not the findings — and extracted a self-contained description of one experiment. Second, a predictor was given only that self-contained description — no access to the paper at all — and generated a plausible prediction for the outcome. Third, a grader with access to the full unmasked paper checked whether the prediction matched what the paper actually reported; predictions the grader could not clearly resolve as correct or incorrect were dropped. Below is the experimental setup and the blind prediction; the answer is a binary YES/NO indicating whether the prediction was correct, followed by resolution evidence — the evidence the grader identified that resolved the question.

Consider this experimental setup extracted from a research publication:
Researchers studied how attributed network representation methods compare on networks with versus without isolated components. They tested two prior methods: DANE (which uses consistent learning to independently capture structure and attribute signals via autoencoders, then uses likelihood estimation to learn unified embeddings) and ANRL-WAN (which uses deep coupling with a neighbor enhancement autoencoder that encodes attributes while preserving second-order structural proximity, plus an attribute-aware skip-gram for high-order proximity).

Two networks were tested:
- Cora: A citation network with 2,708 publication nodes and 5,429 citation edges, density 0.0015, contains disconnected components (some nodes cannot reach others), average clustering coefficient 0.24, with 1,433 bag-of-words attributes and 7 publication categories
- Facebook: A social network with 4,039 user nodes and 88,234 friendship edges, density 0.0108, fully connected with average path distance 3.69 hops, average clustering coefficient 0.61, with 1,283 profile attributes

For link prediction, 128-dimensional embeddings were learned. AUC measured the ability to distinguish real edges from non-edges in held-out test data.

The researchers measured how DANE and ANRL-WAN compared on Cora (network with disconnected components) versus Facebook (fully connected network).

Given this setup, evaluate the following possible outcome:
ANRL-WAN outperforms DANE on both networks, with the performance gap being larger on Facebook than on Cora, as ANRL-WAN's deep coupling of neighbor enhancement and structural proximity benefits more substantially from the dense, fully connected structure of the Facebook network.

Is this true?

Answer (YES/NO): NO